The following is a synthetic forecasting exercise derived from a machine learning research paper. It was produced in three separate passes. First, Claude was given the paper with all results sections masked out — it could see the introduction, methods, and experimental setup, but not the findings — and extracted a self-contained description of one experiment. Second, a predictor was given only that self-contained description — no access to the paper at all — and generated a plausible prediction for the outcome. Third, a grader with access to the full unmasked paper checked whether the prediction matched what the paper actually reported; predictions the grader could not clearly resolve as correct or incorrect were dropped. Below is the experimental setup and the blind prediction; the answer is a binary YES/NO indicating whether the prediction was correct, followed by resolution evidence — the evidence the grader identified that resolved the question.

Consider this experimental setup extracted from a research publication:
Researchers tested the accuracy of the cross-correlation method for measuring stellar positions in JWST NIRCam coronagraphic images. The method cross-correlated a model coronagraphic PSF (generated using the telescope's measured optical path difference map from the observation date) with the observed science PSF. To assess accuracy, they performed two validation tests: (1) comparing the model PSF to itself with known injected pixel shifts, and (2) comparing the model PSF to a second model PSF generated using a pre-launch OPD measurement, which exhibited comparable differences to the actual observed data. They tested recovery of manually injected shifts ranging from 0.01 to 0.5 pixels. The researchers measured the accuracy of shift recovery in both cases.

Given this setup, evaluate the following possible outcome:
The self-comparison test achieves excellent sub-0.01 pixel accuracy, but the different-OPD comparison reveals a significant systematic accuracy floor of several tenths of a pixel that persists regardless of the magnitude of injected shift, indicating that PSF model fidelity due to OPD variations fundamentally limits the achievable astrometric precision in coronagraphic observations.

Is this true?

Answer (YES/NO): NO